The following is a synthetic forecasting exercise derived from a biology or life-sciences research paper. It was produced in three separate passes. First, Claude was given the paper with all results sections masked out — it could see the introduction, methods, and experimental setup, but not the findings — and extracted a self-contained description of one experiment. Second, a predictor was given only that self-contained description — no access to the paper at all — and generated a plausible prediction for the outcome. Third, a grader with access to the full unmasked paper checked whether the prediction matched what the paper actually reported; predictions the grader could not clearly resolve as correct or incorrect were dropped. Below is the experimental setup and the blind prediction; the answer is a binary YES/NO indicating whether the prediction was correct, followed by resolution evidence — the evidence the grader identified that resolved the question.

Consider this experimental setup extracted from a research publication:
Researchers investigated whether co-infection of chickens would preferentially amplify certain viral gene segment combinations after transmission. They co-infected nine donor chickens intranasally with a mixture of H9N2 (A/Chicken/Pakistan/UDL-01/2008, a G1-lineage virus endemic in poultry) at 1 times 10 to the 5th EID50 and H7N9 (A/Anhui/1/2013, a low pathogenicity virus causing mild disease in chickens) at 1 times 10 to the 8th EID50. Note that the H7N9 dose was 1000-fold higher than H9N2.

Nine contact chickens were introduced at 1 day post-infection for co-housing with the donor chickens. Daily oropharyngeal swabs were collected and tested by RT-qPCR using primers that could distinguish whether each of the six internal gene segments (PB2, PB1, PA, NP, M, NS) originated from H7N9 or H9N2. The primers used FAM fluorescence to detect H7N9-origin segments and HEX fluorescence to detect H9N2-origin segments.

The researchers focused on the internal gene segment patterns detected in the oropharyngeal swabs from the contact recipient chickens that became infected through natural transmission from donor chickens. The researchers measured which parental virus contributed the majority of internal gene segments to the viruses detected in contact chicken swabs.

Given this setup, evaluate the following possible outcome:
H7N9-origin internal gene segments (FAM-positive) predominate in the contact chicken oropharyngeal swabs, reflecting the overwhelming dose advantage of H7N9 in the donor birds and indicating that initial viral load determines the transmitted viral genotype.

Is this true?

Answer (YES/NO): NO